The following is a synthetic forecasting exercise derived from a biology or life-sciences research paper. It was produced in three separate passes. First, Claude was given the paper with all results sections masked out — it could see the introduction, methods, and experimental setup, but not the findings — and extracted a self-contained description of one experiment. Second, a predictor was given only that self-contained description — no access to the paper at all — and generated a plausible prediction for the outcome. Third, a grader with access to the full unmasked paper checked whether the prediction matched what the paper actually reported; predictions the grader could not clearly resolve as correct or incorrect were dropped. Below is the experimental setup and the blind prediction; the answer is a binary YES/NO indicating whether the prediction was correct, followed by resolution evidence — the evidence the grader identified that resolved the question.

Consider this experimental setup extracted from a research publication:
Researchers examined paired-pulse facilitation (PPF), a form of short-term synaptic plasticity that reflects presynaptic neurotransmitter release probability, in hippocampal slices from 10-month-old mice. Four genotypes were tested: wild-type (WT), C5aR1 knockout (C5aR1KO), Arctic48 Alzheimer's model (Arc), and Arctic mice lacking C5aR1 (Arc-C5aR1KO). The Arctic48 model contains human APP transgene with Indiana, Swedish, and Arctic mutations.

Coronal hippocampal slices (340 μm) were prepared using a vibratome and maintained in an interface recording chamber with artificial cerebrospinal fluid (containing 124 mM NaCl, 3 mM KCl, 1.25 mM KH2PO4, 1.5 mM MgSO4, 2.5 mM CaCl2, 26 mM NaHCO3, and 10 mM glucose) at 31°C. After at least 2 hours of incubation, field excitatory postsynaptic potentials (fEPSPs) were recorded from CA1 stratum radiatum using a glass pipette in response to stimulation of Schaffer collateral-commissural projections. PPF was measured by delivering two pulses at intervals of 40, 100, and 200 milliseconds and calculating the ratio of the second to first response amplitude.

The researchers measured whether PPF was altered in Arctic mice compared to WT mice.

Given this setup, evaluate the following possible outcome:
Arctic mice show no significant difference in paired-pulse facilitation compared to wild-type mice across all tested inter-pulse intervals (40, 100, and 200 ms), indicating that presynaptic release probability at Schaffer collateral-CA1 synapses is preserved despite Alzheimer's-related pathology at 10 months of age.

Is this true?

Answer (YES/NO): NO